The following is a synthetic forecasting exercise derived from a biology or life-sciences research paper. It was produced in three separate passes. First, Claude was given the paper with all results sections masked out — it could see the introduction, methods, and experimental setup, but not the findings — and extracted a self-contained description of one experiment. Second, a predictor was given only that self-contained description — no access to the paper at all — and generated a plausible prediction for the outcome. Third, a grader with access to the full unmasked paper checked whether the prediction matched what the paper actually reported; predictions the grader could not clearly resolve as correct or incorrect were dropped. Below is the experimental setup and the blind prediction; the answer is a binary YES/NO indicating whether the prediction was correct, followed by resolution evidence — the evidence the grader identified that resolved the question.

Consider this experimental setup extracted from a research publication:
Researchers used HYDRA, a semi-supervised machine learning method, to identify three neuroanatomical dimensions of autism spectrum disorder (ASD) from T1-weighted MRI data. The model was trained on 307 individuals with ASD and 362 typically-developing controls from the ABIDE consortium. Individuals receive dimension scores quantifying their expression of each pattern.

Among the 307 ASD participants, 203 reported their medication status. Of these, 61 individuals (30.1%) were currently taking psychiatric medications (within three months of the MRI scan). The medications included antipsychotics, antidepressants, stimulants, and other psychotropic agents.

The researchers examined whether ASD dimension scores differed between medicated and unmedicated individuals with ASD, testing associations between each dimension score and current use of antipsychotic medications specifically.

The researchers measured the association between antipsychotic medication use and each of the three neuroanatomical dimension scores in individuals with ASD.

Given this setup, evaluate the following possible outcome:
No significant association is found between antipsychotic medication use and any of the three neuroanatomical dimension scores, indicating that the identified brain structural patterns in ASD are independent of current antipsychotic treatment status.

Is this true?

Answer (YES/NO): NO